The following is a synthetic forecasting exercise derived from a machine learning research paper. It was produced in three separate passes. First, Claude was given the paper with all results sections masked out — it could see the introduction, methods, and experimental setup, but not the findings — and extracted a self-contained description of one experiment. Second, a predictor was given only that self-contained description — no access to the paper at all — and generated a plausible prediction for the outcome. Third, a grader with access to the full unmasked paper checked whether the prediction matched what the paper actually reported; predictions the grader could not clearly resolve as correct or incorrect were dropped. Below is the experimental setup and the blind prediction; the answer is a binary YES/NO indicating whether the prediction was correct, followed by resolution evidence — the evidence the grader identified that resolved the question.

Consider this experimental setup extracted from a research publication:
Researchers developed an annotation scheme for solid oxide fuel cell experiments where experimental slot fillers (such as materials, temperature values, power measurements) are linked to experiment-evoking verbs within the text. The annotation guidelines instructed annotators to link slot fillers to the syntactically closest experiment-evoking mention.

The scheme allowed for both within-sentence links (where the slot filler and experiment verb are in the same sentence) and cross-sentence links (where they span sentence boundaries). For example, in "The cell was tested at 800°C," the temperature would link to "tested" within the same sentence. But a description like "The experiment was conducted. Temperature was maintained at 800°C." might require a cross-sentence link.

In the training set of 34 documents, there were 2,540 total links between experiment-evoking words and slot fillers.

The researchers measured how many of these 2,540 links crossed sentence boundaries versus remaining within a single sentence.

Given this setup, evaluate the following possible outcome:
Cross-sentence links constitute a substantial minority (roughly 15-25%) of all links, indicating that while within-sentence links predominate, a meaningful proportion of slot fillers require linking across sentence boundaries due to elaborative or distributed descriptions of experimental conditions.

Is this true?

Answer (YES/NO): NO